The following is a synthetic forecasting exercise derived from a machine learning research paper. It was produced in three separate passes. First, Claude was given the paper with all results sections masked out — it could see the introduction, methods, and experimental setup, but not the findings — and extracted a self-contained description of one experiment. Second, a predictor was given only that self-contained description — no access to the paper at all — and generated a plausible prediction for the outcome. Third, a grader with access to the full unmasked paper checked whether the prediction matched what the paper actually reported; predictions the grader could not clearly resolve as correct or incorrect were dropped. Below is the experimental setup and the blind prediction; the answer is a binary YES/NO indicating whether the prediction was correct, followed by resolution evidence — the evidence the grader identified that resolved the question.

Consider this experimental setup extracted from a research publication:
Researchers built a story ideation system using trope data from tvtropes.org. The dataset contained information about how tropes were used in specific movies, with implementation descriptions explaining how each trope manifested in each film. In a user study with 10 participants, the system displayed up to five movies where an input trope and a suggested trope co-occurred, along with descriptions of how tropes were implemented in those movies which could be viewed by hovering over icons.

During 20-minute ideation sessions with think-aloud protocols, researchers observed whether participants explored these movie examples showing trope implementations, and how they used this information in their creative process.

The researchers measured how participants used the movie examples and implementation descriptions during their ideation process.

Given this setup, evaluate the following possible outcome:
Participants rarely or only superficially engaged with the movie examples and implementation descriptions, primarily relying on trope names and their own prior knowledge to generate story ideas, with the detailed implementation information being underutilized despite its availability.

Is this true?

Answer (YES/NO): NO